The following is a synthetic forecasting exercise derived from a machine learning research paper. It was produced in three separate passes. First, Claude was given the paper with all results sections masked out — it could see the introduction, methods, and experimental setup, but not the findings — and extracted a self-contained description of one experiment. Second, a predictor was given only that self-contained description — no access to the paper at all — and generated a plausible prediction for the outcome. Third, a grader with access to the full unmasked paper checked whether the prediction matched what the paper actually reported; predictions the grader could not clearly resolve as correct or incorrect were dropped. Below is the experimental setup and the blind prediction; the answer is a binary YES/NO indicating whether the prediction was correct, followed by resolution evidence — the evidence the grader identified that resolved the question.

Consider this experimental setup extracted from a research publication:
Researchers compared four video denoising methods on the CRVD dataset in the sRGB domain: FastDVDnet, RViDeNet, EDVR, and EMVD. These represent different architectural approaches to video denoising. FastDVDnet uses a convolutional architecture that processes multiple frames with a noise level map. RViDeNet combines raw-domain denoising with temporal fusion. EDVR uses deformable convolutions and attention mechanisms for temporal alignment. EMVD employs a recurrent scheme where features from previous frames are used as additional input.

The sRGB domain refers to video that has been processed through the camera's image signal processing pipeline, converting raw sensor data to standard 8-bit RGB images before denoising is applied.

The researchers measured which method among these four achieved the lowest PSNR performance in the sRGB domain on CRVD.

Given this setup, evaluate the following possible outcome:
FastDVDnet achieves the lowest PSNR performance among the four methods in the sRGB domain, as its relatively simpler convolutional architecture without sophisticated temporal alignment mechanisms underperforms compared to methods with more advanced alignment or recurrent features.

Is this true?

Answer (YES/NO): NO